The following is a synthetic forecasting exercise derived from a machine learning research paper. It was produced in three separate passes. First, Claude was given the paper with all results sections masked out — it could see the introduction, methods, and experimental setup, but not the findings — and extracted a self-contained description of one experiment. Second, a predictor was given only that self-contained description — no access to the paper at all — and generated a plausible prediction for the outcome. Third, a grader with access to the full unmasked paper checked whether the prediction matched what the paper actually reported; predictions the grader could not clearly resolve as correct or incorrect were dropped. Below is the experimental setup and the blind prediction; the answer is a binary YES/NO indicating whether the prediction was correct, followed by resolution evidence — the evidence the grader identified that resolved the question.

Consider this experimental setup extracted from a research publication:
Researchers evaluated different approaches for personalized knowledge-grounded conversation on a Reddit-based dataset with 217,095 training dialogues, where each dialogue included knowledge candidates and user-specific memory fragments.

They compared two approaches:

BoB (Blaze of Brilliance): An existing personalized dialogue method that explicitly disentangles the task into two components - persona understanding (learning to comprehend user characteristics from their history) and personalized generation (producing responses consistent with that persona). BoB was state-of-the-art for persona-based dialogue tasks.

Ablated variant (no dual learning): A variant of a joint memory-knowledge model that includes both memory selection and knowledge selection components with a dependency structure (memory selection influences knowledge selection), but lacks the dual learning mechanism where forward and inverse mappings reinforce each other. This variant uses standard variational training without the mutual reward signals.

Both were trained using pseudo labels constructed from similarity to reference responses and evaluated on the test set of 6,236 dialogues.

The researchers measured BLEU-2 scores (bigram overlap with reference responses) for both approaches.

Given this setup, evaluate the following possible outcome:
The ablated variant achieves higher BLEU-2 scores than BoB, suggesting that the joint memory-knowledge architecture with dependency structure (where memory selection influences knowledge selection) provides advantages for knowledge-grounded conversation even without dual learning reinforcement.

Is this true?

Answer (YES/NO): YES